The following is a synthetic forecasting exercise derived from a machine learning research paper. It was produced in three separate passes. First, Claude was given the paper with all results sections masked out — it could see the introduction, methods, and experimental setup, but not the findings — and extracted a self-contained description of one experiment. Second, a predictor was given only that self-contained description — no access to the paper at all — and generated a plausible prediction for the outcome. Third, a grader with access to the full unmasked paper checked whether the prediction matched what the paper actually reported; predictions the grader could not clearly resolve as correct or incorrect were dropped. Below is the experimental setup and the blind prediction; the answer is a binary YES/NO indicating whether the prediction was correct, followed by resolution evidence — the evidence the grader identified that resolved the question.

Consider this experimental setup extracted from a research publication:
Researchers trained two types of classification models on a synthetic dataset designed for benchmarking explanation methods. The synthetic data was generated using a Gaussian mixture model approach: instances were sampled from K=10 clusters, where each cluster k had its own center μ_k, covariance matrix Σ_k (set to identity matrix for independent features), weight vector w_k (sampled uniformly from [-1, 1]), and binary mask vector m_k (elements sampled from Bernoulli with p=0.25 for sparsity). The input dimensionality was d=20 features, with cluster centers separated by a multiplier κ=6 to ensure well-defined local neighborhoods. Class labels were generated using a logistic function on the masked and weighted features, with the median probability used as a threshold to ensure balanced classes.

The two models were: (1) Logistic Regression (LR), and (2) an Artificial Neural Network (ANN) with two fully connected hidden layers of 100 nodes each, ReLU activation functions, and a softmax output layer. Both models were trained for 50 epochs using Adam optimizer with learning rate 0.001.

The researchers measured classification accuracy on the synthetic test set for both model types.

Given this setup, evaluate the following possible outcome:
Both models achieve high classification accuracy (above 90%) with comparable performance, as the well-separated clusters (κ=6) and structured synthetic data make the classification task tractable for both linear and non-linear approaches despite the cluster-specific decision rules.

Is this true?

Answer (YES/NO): NO